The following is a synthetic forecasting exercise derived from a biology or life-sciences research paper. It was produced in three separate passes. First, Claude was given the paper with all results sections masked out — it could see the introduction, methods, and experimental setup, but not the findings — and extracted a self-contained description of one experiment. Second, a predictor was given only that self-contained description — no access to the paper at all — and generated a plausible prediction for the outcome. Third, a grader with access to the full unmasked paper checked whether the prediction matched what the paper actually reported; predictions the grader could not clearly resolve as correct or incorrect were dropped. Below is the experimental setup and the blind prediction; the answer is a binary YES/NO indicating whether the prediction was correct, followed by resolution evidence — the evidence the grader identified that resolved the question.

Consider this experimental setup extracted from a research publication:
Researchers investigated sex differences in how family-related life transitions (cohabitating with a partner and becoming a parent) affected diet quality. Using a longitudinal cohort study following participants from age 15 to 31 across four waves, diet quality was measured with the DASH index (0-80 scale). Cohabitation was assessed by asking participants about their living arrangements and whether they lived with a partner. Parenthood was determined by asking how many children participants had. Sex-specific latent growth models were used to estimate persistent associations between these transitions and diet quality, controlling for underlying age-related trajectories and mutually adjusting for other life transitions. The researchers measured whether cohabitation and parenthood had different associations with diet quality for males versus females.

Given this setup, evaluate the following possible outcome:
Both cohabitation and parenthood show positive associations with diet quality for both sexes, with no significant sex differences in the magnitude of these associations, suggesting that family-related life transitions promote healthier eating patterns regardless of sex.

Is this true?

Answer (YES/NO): NO